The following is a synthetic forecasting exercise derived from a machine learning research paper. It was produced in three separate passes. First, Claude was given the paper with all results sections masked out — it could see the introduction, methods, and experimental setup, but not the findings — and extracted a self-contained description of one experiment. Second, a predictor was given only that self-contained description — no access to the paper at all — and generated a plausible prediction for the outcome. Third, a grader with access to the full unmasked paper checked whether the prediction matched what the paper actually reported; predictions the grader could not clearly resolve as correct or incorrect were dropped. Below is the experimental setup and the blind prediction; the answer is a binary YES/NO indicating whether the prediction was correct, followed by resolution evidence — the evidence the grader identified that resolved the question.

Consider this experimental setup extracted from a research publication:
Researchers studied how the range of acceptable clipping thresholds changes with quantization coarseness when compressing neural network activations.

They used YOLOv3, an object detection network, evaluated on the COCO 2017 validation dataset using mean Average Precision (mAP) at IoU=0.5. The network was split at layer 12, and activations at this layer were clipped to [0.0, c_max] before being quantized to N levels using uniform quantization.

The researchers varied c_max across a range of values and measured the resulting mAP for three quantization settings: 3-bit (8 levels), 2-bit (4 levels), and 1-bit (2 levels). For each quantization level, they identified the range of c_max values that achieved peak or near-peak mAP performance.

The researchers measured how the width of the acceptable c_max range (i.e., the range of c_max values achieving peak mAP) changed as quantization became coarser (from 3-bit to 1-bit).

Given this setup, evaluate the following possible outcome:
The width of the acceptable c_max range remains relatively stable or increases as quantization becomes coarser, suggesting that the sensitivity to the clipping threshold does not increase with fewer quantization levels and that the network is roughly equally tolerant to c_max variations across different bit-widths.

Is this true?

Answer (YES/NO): NO